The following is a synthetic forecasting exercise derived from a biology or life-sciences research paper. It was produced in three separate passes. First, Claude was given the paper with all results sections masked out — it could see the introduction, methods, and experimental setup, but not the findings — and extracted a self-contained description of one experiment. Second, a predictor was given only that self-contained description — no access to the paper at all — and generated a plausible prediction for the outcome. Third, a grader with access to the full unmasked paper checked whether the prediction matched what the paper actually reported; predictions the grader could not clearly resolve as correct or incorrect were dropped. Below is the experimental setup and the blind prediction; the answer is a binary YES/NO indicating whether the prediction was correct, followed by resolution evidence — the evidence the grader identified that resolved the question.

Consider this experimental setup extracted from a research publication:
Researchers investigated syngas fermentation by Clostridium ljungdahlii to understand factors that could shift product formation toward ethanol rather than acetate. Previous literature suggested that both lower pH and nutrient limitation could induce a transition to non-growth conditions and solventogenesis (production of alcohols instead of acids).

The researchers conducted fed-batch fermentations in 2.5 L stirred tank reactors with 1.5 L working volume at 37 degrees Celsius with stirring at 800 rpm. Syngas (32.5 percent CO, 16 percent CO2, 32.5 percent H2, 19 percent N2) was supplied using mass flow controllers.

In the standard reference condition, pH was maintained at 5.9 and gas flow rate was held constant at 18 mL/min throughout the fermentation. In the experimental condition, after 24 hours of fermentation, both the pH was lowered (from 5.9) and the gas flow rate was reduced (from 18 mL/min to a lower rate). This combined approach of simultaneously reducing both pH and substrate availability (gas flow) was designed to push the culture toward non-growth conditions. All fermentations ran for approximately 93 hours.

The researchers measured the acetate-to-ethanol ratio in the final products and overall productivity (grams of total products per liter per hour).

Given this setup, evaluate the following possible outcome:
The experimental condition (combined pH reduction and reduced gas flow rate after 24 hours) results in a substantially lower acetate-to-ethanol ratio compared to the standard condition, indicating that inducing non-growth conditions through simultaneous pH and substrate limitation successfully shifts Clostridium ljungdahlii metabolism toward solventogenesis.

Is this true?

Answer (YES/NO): YES